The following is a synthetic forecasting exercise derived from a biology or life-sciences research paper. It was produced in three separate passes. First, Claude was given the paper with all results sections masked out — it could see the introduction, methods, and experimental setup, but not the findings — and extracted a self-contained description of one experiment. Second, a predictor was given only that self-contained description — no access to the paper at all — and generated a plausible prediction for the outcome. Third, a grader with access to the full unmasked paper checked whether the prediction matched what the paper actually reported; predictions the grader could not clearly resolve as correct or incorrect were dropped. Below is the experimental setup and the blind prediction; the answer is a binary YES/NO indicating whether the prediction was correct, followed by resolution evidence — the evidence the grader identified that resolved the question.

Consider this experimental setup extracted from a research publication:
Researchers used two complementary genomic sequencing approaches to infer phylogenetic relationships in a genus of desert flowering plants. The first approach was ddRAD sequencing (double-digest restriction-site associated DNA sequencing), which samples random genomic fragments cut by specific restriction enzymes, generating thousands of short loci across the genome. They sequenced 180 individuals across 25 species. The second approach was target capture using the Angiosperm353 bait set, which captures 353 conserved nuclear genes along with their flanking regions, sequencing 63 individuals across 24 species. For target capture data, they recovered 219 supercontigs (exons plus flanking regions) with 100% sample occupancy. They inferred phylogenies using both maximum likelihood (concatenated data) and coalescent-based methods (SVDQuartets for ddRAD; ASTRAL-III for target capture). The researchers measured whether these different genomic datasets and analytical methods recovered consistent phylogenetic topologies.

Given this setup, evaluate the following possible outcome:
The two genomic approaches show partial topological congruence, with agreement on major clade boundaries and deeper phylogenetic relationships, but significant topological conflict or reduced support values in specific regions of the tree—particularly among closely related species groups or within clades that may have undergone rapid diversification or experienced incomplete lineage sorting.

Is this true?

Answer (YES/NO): YES